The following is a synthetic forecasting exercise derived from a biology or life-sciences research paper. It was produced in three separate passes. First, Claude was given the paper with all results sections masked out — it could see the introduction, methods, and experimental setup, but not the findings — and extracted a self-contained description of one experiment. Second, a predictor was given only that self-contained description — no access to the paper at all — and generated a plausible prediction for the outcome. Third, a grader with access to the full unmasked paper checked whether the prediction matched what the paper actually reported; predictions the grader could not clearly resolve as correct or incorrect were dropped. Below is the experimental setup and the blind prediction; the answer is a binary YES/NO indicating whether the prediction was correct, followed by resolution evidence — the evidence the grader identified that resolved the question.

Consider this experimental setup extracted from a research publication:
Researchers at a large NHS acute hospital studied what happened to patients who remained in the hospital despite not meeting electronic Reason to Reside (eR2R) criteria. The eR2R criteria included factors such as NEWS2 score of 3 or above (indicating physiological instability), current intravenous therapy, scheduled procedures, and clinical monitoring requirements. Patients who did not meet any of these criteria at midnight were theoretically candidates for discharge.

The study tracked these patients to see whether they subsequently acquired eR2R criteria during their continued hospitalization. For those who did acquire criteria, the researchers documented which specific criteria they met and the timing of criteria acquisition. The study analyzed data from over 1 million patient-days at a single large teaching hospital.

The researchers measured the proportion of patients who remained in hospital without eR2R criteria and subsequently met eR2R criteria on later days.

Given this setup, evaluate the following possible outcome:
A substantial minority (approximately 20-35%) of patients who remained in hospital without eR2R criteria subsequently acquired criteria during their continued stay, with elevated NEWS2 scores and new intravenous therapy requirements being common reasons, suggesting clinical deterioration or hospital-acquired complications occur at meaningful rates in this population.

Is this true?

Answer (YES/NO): NO